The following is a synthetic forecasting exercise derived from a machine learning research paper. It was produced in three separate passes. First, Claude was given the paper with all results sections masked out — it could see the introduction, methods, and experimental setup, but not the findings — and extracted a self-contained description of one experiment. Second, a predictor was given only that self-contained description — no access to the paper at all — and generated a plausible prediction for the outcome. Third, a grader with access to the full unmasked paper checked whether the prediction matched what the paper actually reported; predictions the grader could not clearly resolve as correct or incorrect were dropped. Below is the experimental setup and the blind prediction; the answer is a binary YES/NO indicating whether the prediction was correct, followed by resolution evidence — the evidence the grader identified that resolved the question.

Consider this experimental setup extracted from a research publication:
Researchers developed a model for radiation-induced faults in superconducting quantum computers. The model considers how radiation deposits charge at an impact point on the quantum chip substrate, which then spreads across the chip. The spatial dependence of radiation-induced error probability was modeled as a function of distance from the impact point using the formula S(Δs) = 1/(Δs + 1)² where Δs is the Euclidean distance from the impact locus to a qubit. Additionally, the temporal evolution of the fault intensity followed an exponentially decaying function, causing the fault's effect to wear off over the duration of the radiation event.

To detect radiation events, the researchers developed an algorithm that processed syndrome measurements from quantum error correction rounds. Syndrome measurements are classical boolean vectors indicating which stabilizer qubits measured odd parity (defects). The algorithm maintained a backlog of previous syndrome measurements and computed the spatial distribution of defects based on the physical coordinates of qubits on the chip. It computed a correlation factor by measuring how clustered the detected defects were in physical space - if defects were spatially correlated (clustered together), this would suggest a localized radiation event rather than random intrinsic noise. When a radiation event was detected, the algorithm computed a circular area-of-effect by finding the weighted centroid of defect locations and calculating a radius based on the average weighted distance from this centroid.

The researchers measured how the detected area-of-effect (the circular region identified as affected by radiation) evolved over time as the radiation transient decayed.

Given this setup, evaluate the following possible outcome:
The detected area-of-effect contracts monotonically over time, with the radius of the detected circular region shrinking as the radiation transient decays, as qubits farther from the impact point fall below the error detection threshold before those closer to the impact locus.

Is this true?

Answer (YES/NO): YES